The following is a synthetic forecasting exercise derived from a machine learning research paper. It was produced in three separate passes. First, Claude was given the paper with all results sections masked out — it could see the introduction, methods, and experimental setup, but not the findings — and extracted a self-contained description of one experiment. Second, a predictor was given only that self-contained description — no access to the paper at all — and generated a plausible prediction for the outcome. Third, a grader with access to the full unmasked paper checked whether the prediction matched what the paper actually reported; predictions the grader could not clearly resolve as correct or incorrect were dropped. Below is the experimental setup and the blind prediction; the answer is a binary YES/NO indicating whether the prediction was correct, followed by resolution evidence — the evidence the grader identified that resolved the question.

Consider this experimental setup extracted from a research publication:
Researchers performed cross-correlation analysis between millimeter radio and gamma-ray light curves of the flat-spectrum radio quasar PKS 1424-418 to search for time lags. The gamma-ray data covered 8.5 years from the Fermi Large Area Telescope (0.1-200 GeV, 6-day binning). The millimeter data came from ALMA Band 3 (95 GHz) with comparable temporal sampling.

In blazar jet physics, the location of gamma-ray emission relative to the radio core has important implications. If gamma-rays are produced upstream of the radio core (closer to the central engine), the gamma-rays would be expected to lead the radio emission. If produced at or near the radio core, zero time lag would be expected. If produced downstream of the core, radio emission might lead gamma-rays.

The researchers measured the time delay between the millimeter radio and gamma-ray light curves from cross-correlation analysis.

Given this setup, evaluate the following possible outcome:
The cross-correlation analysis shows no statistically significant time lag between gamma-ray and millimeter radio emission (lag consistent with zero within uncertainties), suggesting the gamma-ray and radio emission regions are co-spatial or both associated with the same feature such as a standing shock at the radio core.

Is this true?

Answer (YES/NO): YES